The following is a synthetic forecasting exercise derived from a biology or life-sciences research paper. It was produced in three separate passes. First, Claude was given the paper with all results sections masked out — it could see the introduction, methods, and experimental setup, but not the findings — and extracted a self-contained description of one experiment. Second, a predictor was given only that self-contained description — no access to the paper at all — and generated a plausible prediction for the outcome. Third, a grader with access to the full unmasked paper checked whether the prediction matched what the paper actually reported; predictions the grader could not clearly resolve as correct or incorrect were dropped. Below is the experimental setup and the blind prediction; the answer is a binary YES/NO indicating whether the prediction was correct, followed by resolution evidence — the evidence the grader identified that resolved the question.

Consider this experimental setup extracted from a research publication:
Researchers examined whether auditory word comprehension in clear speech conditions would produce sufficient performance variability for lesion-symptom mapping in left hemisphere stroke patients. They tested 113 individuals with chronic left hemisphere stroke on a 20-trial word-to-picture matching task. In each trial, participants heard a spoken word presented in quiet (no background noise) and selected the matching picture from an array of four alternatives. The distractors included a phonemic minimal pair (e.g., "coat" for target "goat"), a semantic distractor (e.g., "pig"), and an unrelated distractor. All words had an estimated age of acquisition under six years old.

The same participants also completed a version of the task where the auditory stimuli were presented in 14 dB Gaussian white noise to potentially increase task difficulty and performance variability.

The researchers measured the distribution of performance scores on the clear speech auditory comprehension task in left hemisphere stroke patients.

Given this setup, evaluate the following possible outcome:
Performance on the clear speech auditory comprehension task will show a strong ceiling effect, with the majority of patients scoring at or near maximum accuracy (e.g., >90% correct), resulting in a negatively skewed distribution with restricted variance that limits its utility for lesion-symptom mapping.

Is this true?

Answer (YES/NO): YES